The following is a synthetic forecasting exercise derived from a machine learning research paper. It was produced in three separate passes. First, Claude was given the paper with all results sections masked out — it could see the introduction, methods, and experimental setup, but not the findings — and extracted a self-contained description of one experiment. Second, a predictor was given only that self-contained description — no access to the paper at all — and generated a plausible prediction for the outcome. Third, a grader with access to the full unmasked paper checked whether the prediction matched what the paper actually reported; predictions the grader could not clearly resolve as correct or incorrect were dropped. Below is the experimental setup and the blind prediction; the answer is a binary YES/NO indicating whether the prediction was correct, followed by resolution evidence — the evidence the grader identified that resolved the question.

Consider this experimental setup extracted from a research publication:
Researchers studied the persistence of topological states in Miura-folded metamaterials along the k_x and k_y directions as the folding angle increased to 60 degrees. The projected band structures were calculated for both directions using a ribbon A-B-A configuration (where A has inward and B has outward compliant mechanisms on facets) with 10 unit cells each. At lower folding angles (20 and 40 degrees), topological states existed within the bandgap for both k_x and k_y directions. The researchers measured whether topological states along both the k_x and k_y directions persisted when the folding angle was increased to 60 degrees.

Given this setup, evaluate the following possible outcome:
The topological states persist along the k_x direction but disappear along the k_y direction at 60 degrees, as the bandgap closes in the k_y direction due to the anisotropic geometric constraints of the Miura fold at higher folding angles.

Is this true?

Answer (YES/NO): NO